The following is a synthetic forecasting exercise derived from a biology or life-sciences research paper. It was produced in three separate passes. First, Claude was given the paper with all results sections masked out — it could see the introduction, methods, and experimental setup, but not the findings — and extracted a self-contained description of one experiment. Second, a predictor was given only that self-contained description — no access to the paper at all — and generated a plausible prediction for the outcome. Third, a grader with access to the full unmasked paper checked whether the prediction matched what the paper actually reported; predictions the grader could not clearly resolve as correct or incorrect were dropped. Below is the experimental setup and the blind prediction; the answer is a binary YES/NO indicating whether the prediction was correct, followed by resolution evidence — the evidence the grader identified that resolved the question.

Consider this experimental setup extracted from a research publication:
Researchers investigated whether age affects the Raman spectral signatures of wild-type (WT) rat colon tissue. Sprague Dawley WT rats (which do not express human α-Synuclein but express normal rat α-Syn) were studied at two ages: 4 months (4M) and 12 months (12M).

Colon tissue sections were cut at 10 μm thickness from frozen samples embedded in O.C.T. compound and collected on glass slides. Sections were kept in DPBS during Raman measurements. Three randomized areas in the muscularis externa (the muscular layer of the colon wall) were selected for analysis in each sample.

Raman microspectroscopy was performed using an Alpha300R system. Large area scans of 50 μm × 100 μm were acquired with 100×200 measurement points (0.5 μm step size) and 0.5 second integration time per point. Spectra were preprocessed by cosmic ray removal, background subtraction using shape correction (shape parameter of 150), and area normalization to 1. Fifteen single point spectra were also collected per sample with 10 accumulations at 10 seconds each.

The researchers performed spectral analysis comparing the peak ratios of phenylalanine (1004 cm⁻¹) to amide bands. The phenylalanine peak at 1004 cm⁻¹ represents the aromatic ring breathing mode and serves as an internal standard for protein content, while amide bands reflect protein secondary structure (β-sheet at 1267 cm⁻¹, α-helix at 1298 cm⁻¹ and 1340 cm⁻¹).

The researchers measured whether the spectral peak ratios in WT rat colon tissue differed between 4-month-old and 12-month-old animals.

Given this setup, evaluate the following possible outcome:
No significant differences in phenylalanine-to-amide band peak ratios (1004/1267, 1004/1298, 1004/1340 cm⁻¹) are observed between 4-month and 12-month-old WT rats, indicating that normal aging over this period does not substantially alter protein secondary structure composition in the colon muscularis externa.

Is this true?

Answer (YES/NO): YES